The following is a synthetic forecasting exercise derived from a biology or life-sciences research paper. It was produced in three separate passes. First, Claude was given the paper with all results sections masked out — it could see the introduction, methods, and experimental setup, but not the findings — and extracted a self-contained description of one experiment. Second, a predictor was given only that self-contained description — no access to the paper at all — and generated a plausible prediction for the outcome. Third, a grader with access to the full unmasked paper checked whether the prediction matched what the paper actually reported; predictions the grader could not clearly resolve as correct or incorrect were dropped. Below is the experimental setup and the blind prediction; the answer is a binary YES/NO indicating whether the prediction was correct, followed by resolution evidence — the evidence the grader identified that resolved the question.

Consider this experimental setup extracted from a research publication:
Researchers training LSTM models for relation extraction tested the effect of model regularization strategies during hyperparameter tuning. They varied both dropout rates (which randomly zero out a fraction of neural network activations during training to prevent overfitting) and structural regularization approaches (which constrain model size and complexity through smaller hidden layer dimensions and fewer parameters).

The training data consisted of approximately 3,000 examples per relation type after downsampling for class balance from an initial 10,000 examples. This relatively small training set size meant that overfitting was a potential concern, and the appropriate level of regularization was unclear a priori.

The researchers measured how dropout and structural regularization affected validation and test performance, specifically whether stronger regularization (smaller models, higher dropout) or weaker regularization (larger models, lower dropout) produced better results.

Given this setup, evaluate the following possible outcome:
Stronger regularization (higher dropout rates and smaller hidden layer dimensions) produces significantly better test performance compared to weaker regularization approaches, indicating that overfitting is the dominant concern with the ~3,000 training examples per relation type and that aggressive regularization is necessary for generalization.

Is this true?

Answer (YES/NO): NO